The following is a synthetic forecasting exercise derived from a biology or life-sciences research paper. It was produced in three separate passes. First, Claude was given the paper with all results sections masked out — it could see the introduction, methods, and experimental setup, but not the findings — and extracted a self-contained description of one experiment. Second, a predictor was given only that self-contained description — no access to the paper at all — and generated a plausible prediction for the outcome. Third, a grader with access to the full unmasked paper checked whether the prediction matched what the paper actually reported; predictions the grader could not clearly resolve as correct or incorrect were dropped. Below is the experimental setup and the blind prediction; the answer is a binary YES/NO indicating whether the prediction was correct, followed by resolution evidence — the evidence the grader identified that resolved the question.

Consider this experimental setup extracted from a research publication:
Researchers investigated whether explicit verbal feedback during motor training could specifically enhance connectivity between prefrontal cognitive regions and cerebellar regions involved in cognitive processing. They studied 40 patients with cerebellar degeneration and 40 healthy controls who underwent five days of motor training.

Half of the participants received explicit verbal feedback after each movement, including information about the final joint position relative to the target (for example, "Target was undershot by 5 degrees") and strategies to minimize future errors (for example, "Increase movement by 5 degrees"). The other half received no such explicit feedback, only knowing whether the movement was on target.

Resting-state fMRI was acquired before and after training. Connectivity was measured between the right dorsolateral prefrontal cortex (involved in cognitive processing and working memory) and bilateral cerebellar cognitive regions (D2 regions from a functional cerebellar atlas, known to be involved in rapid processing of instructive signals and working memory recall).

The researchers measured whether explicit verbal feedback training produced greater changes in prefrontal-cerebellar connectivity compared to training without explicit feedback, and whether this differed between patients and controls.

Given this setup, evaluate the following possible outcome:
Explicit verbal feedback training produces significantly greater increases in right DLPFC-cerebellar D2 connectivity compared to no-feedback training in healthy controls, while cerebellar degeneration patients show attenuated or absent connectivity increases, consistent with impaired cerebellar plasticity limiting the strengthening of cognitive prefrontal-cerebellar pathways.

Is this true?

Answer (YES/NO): NO